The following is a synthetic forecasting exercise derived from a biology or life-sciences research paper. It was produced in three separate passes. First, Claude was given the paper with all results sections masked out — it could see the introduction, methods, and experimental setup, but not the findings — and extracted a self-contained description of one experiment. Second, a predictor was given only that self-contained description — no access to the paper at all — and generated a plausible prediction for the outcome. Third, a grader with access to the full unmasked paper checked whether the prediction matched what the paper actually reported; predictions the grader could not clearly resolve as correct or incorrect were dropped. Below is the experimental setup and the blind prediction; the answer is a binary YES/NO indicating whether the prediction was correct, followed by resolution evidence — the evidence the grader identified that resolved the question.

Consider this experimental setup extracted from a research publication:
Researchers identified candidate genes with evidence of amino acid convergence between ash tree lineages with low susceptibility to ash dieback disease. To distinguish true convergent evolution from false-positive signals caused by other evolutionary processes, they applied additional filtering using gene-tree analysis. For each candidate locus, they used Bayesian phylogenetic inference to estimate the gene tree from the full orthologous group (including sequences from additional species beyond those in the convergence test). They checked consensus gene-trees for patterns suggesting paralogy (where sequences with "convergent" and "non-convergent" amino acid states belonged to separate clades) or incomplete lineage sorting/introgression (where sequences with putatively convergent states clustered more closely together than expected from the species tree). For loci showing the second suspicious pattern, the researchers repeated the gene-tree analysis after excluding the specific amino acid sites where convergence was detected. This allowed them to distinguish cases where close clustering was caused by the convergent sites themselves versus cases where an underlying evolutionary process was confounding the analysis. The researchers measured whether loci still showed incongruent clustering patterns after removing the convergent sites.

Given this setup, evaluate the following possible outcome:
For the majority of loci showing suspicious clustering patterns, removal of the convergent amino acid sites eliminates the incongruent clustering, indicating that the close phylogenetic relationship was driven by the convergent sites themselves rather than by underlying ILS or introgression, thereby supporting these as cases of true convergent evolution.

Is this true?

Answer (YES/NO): YES